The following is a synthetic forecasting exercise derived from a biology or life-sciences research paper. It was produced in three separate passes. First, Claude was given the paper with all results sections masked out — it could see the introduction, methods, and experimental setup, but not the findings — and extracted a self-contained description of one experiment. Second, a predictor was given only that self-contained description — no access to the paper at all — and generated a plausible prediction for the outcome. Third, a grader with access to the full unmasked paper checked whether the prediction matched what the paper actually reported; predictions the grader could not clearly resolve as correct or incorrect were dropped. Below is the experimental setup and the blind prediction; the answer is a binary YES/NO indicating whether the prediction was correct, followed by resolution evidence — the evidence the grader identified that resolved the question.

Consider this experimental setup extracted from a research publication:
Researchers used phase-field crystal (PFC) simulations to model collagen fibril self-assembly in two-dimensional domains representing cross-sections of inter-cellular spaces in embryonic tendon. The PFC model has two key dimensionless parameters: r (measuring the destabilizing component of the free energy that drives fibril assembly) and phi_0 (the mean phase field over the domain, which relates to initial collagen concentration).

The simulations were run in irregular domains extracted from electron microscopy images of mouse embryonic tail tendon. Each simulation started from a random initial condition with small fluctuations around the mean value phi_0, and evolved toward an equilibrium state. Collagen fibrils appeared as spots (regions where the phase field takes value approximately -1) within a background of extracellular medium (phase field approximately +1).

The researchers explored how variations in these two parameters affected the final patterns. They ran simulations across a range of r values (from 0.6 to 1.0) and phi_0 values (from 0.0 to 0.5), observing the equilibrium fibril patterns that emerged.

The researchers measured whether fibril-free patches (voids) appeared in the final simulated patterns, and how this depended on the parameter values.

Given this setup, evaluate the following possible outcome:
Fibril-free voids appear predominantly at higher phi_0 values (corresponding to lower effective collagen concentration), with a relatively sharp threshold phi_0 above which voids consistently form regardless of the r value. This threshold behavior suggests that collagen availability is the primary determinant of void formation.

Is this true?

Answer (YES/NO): NO